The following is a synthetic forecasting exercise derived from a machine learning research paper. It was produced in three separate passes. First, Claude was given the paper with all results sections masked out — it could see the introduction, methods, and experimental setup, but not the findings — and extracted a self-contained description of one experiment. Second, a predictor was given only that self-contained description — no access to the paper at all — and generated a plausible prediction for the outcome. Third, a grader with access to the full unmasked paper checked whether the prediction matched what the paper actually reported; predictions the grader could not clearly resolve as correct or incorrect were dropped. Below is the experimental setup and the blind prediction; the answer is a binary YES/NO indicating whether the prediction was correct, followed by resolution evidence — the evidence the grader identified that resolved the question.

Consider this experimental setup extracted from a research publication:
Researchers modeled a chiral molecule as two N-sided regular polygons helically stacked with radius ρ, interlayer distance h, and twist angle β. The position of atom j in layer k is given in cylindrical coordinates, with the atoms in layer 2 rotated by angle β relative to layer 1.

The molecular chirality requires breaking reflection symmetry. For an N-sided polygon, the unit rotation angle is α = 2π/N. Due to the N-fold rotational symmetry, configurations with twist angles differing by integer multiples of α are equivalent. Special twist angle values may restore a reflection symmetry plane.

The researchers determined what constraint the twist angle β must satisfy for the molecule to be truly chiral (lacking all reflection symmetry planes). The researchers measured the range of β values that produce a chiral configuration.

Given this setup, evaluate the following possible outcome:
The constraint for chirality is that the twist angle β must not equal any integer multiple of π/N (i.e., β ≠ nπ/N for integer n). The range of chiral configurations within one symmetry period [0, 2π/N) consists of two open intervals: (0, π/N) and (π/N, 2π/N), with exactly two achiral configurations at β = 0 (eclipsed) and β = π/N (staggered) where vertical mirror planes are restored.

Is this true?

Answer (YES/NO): NO